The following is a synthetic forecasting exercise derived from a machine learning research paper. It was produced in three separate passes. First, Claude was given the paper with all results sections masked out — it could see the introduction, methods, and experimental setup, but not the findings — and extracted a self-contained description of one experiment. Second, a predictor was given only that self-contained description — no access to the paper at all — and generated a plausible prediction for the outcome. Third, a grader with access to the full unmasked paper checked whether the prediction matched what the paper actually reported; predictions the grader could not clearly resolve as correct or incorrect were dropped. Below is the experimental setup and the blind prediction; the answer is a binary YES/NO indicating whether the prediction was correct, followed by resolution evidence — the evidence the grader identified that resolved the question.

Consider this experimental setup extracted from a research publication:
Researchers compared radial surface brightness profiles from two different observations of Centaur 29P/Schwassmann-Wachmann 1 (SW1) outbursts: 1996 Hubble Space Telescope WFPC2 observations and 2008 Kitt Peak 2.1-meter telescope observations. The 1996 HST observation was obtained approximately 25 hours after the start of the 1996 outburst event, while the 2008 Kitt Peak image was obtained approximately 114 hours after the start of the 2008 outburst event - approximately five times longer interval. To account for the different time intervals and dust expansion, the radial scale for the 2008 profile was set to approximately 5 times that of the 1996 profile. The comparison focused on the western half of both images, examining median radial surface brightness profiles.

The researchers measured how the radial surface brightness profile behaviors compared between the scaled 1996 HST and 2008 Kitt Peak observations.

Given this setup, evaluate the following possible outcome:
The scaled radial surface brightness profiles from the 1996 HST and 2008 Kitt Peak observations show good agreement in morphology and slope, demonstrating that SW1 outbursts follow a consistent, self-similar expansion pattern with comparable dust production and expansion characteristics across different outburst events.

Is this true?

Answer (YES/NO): YES